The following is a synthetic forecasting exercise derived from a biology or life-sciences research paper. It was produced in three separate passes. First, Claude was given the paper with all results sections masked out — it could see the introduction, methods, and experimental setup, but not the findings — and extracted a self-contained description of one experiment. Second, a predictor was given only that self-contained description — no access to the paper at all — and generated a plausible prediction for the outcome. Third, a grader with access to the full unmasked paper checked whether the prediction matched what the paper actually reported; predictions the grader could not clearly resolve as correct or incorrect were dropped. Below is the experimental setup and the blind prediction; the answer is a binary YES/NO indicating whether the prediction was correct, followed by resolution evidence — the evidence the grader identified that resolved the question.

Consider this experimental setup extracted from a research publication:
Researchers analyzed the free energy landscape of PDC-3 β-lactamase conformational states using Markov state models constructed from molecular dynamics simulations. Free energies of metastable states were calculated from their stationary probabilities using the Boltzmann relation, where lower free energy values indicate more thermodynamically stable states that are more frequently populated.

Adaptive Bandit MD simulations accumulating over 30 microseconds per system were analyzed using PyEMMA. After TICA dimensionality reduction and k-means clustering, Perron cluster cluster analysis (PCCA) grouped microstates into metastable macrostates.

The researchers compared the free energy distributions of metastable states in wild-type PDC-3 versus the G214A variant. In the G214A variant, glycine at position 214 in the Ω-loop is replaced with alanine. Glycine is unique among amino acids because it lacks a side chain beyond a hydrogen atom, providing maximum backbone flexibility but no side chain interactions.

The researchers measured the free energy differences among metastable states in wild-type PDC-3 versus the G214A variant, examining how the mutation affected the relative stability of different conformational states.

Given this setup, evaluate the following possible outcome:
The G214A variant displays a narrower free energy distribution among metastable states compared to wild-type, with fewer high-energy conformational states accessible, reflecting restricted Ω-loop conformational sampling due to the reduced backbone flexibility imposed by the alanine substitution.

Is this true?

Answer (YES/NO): NO